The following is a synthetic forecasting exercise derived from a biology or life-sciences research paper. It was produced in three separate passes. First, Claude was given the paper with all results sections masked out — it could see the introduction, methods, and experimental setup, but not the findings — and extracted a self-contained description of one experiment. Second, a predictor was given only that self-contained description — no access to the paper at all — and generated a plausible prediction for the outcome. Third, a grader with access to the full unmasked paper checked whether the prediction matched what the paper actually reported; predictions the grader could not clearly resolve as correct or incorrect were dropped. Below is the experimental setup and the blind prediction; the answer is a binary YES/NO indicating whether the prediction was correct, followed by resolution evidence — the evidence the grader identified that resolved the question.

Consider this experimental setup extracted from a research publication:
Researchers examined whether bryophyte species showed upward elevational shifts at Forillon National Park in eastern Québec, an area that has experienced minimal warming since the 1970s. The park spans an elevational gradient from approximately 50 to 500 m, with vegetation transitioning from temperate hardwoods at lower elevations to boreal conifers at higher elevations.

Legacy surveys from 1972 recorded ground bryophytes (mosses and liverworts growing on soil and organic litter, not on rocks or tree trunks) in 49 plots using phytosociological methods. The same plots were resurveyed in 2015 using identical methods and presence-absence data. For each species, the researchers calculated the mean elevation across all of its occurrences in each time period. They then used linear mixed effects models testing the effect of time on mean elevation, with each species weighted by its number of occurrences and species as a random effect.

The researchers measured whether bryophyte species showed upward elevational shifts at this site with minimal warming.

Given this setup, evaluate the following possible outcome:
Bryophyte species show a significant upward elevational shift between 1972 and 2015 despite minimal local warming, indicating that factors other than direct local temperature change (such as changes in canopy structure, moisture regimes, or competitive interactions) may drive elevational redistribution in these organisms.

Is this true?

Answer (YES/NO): NO